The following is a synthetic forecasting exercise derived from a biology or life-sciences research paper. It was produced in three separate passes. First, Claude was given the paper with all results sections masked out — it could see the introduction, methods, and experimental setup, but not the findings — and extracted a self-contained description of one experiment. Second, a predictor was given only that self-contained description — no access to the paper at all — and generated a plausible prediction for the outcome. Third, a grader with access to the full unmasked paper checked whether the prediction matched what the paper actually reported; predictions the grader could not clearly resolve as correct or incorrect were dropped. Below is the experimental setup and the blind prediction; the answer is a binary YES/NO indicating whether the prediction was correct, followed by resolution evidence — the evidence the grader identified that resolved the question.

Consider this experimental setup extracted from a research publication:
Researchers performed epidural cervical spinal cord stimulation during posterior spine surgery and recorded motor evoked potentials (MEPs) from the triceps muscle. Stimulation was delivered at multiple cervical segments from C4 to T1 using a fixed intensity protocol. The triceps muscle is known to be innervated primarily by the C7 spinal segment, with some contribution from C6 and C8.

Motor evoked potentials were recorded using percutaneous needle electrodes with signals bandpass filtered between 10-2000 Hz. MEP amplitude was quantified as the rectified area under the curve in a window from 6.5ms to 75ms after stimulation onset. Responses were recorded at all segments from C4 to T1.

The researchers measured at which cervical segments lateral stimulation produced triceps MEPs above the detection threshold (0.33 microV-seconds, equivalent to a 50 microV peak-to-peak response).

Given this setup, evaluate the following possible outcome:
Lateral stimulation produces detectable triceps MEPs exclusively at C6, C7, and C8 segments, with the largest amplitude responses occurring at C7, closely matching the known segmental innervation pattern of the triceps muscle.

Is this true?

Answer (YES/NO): NO